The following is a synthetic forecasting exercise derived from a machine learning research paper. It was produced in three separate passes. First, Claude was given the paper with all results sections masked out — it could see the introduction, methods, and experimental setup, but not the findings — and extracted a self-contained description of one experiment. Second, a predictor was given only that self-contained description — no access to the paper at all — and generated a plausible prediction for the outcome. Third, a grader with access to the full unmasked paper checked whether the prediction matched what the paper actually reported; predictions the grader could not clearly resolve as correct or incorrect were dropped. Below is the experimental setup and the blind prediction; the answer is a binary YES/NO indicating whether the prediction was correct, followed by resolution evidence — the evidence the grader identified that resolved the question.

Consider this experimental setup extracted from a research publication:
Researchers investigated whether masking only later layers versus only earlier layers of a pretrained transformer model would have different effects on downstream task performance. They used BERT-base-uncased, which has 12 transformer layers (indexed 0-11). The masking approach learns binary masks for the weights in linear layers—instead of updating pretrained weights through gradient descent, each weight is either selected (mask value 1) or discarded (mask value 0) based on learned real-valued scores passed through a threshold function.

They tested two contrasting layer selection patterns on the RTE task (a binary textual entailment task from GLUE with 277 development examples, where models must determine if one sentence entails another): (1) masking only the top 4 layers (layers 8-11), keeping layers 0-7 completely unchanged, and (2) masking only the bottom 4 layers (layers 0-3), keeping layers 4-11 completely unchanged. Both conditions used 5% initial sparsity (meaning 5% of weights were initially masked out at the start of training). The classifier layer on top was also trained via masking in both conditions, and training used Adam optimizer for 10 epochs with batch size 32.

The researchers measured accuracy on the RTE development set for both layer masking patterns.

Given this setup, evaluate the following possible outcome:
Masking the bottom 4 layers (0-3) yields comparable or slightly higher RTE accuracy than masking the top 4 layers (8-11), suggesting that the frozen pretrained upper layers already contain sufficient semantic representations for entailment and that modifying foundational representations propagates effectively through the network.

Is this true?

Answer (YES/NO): NO